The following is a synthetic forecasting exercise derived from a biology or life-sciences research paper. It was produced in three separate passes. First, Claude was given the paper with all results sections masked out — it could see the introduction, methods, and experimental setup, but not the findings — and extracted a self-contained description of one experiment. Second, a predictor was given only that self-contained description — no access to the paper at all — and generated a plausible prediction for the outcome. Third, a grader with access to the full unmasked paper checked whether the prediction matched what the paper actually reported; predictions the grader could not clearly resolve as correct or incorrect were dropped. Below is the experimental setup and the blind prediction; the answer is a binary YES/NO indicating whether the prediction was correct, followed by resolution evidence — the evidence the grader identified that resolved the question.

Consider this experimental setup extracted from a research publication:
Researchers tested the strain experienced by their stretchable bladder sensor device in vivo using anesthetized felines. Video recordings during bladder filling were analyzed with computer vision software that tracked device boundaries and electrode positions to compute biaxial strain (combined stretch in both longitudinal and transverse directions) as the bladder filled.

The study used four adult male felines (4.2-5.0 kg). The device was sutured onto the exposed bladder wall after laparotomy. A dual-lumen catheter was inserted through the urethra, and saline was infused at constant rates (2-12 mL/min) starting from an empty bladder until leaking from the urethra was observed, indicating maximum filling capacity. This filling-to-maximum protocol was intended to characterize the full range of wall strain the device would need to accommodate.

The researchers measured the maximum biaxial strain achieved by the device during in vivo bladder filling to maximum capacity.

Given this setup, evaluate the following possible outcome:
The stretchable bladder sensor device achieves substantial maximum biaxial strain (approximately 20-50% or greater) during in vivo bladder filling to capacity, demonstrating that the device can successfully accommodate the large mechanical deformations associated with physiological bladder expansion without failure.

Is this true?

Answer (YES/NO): YES